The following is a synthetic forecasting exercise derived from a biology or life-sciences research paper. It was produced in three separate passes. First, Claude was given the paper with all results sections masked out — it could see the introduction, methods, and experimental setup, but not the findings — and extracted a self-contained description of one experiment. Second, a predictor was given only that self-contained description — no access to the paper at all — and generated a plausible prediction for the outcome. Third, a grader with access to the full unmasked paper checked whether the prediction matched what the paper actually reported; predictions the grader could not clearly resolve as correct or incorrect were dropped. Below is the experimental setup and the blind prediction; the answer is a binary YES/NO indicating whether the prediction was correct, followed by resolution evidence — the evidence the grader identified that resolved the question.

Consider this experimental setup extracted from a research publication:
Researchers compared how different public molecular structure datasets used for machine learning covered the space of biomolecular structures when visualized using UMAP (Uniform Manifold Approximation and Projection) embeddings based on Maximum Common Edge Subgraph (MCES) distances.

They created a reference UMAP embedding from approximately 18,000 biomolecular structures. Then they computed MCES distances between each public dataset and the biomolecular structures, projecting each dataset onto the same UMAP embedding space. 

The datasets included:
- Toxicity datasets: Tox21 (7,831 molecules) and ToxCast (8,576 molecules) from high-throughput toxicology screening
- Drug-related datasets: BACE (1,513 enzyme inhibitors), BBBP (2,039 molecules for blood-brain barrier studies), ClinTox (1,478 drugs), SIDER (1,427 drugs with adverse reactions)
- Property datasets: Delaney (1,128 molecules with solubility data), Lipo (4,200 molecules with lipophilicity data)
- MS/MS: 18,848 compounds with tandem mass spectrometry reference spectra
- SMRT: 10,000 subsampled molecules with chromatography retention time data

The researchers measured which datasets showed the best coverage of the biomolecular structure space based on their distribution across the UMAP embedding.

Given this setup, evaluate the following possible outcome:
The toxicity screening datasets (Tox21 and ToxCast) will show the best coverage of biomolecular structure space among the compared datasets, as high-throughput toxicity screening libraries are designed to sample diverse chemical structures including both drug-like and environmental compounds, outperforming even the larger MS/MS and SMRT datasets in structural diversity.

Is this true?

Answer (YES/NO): NO